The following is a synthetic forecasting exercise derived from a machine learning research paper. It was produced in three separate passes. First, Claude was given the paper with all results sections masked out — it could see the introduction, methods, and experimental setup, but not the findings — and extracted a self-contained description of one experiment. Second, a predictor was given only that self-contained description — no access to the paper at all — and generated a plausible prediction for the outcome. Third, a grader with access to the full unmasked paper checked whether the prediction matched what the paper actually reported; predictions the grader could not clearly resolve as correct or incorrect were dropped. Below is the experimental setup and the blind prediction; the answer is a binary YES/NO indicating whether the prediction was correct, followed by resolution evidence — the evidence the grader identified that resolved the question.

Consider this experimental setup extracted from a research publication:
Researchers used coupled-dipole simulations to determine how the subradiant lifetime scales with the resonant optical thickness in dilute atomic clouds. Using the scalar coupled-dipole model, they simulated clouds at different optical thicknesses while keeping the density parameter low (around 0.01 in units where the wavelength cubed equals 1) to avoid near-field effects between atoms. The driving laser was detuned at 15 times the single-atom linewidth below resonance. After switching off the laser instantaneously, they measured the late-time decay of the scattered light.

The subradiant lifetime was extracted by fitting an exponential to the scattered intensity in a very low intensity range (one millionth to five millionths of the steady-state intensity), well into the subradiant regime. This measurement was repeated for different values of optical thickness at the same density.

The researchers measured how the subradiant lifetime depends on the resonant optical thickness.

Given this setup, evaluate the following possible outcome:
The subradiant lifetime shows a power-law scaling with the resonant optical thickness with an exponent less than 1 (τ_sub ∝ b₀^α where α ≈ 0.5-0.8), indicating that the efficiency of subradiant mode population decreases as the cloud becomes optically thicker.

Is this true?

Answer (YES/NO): NO